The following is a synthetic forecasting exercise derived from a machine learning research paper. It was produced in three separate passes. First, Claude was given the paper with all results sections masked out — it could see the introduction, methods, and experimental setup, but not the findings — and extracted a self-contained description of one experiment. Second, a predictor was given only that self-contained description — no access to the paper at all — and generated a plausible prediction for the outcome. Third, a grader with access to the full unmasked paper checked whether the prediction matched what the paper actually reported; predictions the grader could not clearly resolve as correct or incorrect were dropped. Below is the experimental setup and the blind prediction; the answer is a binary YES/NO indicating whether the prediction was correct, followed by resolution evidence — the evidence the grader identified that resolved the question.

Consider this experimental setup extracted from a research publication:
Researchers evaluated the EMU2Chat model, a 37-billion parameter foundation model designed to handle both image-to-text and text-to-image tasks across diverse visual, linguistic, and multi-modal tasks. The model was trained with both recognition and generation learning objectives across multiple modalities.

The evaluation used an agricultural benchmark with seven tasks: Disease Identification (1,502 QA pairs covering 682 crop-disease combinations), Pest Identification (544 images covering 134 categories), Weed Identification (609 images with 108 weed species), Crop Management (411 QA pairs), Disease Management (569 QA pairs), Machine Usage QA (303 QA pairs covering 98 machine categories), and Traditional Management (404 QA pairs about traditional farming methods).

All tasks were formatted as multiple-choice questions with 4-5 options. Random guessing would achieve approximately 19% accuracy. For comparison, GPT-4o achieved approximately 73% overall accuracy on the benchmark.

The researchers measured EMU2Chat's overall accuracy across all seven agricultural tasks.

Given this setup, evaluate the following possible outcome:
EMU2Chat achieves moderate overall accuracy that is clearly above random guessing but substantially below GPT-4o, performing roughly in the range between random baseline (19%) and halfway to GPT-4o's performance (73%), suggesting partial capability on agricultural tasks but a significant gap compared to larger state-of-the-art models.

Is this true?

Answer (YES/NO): YES